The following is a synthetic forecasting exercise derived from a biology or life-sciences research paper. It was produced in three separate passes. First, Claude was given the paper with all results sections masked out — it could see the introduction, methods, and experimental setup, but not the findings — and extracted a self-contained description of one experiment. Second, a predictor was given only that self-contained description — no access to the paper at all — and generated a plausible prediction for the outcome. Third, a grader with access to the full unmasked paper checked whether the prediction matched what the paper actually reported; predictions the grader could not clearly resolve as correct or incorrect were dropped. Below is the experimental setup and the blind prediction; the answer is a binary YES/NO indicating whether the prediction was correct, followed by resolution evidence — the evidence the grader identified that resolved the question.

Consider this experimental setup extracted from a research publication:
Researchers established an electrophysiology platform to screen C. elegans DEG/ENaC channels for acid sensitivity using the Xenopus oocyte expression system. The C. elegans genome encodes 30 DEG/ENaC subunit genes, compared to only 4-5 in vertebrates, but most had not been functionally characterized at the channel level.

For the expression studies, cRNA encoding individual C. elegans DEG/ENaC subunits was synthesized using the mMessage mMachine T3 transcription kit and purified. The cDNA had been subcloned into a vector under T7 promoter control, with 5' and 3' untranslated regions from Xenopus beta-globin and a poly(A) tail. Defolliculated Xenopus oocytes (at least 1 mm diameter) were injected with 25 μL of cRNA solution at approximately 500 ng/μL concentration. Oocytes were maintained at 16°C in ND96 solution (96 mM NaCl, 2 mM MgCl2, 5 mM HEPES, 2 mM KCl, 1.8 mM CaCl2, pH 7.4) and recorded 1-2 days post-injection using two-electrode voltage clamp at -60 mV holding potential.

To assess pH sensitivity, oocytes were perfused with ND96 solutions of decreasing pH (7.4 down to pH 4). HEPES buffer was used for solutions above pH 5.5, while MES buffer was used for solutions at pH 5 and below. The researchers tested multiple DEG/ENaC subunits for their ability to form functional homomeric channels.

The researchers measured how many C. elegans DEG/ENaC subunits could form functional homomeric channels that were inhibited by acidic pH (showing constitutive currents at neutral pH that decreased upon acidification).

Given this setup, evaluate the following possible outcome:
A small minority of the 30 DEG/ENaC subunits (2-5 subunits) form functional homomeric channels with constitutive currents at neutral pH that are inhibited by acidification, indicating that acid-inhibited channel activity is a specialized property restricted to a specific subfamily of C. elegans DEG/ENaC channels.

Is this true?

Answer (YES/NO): NO